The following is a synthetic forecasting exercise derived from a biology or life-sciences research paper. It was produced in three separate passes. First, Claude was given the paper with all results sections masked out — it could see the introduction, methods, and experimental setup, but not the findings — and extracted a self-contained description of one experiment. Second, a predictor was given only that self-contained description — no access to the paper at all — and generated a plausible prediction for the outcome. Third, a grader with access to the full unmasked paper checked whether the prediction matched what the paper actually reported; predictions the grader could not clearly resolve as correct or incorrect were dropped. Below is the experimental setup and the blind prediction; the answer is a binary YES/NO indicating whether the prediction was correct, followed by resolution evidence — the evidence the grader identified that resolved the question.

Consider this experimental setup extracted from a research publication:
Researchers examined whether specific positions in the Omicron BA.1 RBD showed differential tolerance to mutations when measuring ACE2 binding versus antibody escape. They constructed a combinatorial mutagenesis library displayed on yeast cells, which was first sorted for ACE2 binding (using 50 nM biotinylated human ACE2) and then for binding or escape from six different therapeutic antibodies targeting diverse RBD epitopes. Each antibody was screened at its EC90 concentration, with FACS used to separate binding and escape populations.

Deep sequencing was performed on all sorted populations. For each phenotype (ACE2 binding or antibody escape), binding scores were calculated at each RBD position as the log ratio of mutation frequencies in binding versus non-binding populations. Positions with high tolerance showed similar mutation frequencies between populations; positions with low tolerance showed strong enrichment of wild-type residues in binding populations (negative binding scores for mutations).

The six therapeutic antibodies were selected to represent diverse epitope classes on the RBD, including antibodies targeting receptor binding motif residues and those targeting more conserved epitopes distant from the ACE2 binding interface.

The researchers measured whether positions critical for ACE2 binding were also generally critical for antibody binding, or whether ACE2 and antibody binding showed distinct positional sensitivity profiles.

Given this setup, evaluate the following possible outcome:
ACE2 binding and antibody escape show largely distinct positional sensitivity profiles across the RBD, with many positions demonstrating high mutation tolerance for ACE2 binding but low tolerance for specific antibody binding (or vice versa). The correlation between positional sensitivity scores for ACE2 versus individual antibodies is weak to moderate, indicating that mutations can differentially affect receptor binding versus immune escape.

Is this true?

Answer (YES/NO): YES